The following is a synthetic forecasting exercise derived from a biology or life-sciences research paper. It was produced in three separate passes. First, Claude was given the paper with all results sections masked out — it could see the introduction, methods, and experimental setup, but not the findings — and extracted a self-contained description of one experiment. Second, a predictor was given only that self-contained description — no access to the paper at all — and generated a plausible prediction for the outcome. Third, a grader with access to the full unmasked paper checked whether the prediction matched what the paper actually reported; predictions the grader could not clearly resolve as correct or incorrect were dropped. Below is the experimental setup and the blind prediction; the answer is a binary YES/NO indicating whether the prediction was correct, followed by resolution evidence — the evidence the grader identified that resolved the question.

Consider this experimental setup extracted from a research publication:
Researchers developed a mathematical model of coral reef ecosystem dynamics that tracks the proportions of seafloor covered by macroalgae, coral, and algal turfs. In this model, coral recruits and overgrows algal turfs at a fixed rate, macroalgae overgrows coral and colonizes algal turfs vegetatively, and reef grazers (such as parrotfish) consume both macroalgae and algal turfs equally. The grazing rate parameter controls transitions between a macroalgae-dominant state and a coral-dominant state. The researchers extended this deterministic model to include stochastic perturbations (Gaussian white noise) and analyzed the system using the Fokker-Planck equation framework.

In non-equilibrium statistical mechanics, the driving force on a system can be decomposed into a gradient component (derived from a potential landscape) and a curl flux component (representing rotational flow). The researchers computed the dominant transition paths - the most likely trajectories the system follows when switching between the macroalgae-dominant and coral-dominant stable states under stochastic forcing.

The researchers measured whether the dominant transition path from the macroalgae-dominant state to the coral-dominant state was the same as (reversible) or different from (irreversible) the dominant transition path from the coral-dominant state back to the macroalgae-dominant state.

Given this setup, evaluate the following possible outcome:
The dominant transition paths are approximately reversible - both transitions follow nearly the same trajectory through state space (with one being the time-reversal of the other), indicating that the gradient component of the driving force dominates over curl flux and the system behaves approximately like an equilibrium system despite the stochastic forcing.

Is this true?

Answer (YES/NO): NO